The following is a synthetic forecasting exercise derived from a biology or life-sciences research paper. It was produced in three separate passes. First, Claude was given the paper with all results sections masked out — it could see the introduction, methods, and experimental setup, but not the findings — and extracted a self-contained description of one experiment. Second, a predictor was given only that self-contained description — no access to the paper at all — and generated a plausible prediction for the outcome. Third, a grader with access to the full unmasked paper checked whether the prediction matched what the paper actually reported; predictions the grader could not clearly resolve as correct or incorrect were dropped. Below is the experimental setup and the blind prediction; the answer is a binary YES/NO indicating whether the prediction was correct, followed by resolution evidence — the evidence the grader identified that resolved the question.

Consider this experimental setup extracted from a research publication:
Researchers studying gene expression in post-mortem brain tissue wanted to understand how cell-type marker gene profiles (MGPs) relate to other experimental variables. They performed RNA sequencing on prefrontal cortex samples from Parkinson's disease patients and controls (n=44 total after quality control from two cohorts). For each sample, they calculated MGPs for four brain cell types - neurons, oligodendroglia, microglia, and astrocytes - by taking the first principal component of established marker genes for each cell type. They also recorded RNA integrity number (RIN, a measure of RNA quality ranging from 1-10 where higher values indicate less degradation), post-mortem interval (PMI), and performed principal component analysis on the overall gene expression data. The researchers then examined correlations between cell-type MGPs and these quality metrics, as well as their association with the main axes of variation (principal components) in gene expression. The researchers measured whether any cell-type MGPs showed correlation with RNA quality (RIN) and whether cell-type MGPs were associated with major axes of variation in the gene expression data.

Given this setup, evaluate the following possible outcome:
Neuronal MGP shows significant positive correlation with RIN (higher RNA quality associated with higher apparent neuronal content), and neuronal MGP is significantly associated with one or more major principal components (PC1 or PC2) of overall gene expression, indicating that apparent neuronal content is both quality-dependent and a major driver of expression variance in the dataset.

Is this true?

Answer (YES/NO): YES